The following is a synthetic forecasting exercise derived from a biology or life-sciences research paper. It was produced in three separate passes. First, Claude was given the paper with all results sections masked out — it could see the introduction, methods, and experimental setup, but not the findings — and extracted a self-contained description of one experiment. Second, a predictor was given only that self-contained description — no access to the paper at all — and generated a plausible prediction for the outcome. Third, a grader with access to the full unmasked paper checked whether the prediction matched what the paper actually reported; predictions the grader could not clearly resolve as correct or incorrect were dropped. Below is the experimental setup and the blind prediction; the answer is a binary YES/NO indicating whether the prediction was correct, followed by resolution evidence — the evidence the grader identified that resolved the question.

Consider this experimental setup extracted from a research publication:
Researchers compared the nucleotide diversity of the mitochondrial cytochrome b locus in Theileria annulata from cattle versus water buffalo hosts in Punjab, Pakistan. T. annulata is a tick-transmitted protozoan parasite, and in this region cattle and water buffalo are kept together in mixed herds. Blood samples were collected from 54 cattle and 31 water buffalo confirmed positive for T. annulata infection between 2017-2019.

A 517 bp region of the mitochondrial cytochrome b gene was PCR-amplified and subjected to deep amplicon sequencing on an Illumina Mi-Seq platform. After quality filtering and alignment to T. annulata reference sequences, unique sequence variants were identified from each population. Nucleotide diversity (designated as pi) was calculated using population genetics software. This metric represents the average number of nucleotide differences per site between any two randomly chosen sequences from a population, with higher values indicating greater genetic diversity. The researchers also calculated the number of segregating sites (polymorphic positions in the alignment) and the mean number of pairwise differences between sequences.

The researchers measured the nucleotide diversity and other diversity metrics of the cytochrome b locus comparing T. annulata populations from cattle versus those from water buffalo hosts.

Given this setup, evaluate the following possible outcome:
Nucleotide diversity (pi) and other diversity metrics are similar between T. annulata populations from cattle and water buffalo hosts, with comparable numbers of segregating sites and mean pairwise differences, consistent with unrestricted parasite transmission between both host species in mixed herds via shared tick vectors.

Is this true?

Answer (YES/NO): NO